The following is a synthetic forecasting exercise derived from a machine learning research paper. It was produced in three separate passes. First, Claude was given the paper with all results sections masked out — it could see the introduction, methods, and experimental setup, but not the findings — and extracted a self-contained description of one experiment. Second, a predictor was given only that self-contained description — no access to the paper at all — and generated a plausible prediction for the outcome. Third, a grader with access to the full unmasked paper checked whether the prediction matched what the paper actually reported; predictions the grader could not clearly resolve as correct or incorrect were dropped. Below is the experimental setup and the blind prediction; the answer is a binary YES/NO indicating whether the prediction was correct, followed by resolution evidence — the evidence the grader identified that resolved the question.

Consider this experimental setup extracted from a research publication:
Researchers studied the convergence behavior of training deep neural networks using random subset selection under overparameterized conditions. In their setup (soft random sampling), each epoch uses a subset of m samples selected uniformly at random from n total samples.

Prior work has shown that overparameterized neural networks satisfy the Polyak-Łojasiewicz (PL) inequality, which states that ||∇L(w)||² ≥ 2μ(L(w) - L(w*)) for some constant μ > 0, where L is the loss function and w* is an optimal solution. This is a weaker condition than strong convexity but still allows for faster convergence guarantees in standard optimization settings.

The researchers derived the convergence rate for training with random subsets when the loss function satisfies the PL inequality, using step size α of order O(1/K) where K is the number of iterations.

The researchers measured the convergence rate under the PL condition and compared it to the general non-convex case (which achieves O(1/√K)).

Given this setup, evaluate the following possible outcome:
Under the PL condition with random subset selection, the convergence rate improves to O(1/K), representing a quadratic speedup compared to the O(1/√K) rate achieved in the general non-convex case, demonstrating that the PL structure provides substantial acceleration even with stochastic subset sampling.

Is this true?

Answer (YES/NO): YES